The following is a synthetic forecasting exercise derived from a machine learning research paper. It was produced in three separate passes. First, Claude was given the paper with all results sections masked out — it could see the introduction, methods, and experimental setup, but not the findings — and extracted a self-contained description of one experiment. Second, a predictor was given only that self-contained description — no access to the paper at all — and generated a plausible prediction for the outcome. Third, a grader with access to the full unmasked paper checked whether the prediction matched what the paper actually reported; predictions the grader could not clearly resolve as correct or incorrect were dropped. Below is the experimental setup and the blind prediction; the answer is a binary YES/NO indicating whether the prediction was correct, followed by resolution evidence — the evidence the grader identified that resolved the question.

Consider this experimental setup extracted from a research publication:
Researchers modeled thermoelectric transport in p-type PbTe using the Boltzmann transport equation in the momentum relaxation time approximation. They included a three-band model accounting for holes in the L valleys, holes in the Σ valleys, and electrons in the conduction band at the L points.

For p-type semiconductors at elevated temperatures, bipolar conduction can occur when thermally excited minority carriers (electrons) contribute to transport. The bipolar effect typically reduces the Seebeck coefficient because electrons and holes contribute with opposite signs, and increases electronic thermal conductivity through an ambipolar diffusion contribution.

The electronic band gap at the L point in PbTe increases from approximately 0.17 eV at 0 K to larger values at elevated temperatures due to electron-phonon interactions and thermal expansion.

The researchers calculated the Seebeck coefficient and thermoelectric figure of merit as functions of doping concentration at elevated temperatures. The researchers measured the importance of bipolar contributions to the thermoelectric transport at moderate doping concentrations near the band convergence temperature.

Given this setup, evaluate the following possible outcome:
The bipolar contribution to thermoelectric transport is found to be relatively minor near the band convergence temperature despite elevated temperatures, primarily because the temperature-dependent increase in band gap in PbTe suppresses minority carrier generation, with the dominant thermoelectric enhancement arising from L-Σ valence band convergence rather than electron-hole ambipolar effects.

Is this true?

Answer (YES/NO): YES